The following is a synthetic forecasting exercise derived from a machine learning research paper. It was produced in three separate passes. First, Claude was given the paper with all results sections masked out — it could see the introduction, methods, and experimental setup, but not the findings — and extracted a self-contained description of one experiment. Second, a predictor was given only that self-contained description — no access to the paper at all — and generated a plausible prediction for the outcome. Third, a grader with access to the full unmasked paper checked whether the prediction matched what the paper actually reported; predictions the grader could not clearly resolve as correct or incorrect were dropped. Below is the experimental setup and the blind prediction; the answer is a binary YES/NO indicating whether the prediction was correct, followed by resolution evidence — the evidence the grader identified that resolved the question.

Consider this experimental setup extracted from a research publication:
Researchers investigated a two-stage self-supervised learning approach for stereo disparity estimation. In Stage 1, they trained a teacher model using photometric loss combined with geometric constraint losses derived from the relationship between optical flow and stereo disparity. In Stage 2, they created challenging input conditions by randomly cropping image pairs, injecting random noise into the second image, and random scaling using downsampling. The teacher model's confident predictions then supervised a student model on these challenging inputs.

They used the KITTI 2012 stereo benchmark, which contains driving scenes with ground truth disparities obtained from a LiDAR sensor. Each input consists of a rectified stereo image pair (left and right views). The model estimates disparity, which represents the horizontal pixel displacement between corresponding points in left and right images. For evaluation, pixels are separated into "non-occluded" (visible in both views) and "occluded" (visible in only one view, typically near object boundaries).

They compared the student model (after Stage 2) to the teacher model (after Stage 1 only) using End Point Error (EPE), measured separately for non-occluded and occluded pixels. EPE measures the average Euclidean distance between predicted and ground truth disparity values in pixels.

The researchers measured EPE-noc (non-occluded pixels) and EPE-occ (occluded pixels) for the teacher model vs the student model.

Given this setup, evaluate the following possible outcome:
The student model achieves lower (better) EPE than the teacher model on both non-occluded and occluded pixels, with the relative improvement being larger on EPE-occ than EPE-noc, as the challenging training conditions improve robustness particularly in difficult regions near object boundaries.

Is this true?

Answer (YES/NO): YES